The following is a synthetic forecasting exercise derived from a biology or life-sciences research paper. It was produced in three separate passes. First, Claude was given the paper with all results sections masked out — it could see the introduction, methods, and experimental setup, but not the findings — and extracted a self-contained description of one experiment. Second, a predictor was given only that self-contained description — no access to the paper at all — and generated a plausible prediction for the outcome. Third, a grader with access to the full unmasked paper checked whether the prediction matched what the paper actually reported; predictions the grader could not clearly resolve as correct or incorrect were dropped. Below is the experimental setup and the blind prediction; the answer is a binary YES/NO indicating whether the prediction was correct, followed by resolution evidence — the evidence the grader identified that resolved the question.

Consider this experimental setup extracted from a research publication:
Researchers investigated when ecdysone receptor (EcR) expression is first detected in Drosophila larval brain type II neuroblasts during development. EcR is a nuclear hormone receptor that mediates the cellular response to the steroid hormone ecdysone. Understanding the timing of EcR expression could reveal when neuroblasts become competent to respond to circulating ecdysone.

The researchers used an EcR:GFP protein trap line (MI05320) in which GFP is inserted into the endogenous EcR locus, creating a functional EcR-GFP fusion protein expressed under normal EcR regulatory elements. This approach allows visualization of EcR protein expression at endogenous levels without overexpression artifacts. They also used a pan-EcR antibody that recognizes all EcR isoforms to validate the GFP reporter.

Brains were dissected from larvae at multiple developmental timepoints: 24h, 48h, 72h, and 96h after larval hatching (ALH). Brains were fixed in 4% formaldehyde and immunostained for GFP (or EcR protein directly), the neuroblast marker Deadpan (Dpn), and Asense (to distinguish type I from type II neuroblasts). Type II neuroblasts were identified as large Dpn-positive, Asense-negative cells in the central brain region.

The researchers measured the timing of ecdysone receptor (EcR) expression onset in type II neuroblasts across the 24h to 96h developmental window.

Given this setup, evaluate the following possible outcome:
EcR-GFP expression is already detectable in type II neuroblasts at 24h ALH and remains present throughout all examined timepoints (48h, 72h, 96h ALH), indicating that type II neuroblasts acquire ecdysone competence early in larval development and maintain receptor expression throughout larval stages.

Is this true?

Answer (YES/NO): NO